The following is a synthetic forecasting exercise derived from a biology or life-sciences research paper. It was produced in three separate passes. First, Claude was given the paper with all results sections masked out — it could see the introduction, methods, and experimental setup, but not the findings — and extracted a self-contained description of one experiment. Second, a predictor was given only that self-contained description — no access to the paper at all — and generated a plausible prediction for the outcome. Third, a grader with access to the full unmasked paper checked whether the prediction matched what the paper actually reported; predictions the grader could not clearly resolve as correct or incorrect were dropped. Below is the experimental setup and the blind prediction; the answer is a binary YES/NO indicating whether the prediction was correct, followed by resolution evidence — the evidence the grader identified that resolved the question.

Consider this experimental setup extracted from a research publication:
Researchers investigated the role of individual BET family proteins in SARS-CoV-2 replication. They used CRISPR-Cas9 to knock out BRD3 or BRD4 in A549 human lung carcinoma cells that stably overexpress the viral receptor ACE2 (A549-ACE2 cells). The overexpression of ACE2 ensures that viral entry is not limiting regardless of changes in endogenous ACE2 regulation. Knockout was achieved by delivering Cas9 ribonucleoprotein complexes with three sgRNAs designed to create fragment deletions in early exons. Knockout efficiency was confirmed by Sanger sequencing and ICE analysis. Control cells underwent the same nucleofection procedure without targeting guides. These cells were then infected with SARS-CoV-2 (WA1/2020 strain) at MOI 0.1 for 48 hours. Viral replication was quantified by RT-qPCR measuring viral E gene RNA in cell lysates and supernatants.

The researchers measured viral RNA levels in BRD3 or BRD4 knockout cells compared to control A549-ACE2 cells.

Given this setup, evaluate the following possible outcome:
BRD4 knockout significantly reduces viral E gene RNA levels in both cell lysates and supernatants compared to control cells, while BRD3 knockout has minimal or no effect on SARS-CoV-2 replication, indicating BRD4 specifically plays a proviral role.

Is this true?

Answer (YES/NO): NO